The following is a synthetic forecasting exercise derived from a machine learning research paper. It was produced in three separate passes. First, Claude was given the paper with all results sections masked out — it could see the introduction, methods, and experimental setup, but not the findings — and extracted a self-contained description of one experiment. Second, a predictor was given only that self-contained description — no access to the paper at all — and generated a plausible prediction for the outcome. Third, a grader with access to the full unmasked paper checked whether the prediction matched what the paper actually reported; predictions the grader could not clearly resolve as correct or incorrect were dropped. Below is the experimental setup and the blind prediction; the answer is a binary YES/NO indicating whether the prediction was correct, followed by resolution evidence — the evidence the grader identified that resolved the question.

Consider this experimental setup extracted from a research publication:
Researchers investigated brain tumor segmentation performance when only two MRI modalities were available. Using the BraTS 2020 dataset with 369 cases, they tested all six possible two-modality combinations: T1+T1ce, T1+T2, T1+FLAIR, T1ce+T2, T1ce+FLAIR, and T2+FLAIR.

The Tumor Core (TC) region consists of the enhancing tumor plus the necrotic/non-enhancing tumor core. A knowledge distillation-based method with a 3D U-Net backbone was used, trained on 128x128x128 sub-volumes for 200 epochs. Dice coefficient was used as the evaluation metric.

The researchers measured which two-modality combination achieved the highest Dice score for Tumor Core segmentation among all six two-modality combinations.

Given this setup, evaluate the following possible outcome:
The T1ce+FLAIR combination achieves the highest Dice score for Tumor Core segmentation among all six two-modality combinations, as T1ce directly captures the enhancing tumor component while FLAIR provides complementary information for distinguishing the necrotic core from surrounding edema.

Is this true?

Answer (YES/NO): NO